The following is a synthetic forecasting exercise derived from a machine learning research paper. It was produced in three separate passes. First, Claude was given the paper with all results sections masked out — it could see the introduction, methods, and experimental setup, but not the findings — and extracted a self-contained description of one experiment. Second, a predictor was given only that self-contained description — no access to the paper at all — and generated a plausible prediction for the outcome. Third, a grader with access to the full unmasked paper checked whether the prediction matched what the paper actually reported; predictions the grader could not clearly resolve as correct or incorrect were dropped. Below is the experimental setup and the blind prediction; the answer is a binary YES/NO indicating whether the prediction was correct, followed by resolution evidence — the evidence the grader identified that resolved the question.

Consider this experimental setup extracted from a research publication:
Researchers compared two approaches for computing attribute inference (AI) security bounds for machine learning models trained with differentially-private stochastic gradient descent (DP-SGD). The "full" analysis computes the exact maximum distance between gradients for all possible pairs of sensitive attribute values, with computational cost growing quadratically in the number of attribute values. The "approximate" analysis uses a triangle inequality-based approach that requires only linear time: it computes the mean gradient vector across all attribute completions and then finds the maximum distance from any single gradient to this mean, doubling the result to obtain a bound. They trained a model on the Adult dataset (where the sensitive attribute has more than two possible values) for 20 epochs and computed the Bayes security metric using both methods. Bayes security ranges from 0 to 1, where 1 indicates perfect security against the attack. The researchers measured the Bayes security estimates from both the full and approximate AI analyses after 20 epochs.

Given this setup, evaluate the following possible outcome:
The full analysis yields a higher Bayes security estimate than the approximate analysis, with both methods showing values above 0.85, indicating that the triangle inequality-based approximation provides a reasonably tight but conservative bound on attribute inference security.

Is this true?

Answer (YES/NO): NO